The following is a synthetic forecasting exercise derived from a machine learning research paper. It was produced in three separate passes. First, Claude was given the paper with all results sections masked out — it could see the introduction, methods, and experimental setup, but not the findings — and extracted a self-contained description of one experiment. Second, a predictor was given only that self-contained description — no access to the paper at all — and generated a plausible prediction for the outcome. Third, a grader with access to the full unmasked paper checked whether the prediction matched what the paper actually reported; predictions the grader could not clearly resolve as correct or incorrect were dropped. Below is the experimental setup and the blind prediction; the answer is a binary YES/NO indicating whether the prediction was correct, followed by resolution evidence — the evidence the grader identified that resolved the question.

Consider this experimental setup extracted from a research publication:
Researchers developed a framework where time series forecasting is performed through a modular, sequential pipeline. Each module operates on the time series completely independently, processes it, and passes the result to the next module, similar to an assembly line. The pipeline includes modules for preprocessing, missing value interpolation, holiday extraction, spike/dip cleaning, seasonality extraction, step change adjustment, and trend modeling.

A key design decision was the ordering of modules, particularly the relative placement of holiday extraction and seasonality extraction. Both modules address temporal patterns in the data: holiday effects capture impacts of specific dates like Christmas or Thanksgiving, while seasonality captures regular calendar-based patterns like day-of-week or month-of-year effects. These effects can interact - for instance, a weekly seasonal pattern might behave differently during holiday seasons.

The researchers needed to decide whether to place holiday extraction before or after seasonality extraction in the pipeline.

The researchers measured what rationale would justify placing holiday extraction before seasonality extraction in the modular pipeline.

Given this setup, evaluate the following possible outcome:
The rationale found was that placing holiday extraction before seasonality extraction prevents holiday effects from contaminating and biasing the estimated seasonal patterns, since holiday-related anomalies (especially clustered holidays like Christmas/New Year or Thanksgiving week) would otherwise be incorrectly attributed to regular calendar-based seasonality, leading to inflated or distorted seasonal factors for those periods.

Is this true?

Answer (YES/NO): NO